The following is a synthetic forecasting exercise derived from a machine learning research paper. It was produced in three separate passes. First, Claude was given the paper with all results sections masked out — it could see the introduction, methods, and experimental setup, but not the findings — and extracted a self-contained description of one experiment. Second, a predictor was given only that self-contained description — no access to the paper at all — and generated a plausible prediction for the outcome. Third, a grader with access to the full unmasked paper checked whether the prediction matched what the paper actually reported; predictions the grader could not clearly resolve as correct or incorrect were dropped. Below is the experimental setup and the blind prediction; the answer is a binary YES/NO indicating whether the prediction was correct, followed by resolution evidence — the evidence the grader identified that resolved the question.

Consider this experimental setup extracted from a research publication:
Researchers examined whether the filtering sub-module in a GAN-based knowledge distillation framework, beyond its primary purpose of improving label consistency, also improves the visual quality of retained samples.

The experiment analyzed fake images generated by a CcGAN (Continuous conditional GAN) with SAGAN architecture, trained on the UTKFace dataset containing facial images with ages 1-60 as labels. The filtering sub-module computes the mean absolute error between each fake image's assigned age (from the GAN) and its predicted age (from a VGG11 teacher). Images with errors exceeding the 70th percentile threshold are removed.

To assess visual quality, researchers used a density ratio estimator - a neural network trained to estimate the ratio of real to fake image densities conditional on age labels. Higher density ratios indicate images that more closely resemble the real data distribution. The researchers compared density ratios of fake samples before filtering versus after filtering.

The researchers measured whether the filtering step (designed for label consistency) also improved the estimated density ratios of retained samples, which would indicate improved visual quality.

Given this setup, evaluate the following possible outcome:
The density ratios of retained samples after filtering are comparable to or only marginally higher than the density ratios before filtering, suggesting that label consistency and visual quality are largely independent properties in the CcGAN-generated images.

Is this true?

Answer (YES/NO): NO